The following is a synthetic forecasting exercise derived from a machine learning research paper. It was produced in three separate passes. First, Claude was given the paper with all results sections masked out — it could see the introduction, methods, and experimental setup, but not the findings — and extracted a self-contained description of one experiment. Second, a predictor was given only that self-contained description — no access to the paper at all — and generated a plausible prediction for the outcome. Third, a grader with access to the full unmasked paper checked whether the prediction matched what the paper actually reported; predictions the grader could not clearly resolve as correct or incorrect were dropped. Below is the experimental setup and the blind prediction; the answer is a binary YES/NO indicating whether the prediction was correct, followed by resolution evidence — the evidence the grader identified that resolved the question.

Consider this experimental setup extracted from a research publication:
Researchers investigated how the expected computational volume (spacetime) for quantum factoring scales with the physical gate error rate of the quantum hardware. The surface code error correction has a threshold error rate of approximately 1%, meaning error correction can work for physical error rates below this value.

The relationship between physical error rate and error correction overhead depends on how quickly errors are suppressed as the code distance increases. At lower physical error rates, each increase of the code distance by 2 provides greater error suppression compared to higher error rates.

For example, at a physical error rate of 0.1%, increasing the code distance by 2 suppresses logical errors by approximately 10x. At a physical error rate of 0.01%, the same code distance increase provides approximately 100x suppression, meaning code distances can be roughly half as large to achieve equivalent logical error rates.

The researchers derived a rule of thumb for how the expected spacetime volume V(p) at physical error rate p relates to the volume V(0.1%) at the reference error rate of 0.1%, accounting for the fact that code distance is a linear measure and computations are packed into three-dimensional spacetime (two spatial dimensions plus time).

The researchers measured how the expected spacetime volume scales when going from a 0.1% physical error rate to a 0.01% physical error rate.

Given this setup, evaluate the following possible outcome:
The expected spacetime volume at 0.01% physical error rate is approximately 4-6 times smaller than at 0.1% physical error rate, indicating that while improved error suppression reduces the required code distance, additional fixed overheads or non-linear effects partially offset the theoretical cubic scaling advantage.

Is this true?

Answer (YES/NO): NO